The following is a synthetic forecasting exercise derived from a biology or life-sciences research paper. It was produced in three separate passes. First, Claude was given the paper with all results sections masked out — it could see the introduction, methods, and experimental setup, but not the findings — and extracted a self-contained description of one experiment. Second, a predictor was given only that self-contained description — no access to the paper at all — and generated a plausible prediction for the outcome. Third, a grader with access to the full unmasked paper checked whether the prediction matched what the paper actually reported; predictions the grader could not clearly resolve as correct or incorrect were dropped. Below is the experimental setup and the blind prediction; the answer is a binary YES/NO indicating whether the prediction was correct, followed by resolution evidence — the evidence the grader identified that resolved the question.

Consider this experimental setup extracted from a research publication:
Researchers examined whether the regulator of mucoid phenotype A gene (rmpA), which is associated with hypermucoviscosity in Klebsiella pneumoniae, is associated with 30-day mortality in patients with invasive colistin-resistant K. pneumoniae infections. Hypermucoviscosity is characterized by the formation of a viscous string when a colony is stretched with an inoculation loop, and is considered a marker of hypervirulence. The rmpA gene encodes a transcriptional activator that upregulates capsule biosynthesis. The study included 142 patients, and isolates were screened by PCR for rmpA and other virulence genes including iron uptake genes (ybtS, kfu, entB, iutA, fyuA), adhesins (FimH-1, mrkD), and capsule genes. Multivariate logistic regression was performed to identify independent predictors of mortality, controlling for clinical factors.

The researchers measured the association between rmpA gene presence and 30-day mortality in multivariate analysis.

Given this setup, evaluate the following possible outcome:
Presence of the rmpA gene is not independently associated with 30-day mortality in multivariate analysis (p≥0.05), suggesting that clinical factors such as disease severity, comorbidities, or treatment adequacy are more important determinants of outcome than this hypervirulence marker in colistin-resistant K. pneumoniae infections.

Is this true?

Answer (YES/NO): YES